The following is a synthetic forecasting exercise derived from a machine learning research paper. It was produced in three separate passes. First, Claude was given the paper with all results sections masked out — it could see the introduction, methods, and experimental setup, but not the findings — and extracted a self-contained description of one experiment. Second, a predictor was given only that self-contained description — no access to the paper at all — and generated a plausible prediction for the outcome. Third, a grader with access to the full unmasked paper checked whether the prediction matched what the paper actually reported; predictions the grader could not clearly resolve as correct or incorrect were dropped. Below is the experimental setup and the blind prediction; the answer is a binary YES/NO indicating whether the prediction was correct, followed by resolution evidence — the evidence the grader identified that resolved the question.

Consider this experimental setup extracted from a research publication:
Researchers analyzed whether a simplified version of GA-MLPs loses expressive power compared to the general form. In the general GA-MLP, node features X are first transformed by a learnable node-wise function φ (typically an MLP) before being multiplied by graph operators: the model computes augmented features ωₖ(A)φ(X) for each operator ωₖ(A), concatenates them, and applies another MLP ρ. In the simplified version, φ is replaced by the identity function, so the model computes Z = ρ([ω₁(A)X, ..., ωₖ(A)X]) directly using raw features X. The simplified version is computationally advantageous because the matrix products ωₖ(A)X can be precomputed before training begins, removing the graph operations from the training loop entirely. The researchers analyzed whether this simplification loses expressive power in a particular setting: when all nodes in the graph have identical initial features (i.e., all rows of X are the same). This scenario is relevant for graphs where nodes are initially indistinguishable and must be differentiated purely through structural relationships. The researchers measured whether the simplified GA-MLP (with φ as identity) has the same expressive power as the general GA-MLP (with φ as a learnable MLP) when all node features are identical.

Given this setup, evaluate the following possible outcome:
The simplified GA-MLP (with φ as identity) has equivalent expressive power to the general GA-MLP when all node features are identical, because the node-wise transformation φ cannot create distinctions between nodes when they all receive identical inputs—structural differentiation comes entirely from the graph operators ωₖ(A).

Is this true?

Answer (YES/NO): YES